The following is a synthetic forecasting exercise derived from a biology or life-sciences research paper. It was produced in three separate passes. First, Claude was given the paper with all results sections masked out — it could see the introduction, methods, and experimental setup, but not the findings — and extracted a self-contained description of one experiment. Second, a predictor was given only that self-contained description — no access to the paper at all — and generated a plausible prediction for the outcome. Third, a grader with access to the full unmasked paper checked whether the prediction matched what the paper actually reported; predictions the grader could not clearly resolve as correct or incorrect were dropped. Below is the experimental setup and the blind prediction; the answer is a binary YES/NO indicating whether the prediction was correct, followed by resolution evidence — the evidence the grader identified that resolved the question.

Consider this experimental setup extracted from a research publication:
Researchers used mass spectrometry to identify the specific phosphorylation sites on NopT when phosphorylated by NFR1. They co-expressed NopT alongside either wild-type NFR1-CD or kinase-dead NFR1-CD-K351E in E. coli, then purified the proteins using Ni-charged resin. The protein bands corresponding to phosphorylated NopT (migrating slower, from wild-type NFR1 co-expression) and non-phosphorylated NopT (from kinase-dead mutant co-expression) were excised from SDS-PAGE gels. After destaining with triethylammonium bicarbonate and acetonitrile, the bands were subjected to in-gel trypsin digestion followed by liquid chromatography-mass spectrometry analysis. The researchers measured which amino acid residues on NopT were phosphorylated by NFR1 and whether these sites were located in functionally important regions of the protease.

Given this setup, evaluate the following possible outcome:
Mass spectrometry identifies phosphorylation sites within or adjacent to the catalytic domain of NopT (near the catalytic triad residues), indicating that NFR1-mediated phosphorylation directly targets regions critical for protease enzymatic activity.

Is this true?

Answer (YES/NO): NO